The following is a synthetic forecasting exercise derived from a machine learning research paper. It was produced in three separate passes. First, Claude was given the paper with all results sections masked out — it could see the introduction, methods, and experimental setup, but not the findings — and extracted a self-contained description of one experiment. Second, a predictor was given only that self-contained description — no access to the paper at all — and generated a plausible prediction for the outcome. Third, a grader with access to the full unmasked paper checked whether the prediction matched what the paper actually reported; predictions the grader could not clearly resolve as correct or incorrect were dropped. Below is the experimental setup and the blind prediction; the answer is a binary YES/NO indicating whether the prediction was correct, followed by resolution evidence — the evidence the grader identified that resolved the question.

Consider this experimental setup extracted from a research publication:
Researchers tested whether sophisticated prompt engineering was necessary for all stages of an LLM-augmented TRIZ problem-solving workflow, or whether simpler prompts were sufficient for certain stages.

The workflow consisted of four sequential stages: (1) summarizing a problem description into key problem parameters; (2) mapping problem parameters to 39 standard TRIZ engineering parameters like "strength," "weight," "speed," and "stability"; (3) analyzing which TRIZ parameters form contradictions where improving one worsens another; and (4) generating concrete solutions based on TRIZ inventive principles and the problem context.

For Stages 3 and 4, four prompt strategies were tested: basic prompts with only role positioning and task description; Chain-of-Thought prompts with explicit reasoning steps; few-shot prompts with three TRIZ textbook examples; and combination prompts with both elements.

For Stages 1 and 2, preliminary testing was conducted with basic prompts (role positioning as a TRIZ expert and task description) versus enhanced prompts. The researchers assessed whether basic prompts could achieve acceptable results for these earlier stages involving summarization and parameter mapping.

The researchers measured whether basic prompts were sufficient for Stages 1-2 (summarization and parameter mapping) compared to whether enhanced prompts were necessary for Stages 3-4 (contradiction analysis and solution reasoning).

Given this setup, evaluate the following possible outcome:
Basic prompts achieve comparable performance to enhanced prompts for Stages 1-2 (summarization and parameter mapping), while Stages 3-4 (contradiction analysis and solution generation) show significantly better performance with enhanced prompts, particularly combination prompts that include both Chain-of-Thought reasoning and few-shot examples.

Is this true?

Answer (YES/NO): NO